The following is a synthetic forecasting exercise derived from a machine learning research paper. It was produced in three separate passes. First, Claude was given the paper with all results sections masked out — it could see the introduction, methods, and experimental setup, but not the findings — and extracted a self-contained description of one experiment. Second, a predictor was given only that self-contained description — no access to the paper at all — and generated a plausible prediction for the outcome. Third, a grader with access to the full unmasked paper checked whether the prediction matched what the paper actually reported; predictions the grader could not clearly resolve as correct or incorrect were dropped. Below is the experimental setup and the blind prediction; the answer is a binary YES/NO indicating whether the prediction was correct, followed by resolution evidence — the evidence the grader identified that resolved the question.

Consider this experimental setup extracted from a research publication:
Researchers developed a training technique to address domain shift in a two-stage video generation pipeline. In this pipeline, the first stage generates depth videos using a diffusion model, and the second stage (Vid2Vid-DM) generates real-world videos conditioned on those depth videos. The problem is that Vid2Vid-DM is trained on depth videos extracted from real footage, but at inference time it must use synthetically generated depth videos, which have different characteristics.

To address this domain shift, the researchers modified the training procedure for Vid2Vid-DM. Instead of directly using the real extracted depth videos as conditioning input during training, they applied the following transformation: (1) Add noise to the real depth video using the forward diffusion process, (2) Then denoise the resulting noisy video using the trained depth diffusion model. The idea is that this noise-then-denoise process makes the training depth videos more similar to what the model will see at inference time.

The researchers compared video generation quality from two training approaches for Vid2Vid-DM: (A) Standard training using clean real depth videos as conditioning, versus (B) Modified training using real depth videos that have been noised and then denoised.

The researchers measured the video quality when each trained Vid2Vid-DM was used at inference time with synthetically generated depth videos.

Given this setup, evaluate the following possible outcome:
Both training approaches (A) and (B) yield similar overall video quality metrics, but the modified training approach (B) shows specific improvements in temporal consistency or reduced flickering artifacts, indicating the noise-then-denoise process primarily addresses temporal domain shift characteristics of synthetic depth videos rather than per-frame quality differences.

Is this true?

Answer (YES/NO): NO